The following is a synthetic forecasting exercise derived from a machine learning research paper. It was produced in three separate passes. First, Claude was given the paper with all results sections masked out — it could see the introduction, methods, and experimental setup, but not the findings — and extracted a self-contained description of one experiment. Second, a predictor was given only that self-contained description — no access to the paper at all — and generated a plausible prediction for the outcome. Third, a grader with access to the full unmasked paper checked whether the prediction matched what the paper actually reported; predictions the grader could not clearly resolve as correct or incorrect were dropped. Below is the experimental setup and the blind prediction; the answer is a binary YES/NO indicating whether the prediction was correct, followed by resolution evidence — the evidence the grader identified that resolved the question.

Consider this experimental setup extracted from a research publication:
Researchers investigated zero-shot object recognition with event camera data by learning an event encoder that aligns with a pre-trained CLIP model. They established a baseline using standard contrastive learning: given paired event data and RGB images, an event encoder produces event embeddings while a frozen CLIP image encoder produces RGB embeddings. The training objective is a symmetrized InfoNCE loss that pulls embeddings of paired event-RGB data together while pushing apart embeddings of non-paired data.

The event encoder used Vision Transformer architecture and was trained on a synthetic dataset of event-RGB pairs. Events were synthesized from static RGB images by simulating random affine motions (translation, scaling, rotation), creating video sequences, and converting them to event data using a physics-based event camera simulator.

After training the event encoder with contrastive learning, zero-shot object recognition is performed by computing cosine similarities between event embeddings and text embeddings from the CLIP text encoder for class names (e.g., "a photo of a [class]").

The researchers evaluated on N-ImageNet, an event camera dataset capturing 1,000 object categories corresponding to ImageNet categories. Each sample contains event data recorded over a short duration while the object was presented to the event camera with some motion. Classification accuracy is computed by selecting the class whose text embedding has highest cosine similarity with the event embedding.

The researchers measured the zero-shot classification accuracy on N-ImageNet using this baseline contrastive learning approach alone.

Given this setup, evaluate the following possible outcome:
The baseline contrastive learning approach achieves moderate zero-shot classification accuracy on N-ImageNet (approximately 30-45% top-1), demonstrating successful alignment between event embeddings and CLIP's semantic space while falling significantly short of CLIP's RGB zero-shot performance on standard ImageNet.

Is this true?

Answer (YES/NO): NO